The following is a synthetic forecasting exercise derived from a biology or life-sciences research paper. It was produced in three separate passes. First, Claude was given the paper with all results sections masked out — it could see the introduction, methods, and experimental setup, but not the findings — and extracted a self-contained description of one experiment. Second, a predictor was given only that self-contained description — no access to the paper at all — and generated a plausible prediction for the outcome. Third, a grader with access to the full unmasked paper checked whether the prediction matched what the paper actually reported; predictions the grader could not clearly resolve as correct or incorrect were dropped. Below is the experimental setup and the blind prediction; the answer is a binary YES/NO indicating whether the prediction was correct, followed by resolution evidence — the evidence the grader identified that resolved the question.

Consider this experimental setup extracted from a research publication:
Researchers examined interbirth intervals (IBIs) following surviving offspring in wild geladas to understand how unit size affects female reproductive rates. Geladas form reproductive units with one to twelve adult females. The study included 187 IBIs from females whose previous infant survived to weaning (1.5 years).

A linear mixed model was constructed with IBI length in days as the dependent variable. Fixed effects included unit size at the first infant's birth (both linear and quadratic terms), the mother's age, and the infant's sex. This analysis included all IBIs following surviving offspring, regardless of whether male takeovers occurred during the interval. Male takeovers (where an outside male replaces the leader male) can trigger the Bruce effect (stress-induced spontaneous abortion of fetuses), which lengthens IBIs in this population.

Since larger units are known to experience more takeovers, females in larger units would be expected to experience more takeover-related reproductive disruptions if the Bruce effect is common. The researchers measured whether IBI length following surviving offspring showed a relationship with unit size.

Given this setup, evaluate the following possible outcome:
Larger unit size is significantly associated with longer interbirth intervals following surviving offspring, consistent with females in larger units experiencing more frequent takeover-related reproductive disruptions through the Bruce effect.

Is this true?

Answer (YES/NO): YES